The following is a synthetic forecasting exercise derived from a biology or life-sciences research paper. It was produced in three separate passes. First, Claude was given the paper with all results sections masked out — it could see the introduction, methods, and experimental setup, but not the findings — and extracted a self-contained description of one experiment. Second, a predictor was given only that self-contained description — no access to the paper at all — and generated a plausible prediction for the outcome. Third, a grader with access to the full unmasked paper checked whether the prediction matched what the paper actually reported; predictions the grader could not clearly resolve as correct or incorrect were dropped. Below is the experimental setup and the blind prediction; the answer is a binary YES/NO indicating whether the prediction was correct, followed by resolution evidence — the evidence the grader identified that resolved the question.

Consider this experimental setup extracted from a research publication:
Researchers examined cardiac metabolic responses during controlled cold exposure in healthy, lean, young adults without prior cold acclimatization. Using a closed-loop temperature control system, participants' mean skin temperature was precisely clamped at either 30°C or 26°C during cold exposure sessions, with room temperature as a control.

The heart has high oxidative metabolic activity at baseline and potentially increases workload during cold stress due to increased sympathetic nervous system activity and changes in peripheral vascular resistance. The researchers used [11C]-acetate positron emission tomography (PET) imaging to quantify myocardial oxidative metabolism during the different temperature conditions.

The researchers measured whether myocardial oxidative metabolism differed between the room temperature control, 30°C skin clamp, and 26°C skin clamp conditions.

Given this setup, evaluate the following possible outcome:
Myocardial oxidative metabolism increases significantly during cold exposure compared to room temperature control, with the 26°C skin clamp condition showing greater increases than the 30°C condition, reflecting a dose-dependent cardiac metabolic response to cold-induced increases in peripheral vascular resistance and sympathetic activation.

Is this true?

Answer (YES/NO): NO